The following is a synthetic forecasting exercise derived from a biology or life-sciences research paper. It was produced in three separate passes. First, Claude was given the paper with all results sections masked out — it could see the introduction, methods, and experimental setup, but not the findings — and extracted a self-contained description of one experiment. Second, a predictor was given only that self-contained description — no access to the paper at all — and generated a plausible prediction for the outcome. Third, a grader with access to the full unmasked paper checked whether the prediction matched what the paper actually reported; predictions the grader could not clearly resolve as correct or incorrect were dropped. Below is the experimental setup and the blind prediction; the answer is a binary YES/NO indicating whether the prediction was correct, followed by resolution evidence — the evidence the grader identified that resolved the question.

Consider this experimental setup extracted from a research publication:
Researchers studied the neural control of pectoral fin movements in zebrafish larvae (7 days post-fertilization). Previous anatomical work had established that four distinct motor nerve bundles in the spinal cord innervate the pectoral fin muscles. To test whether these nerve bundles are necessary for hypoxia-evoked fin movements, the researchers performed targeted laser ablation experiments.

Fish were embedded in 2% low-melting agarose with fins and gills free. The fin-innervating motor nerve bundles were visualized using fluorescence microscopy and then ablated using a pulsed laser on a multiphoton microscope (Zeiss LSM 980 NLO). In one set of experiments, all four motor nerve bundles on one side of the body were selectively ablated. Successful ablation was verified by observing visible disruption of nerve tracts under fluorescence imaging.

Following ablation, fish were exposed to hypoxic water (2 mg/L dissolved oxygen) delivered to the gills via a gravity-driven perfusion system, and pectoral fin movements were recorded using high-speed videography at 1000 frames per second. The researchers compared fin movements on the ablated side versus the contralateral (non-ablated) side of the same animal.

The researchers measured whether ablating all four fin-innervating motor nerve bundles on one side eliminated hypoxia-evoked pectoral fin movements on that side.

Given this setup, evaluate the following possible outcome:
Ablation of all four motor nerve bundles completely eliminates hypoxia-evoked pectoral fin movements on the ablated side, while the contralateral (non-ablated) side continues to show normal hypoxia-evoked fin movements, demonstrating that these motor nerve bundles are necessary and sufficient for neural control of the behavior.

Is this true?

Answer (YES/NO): YES